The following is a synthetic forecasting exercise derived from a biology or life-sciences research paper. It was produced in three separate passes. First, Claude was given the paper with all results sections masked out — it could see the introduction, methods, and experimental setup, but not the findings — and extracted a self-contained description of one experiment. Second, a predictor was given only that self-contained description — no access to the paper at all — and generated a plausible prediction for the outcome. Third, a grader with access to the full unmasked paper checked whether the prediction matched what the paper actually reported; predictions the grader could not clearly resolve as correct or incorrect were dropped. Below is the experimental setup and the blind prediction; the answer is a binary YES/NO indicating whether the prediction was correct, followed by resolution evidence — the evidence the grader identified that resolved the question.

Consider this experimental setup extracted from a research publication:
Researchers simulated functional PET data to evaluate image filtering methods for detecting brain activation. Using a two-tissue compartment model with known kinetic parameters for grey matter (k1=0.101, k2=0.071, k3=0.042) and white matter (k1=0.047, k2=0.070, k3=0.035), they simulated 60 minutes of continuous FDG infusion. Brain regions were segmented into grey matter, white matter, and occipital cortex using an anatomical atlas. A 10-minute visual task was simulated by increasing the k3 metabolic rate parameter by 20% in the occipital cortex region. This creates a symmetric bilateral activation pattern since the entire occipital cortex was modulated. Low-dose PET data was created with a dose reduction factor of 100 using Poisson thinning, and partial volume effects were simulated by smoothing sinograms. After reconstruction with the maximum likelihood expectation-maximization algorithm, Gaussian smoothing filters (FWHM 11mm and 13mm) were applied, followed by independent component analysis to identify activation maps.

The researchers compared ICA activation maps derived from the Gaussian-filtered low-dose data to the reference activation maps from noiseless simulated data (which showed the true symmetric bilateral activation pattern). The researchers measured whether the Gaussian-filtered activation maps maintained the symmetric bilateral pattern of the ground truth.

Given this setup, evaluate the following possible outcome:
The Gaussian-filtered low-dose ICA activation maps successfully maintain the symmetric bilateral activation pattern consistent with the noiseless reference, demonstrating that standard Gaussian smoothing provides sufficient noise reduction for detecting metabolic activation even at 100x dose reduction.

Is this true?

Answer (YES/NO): NO